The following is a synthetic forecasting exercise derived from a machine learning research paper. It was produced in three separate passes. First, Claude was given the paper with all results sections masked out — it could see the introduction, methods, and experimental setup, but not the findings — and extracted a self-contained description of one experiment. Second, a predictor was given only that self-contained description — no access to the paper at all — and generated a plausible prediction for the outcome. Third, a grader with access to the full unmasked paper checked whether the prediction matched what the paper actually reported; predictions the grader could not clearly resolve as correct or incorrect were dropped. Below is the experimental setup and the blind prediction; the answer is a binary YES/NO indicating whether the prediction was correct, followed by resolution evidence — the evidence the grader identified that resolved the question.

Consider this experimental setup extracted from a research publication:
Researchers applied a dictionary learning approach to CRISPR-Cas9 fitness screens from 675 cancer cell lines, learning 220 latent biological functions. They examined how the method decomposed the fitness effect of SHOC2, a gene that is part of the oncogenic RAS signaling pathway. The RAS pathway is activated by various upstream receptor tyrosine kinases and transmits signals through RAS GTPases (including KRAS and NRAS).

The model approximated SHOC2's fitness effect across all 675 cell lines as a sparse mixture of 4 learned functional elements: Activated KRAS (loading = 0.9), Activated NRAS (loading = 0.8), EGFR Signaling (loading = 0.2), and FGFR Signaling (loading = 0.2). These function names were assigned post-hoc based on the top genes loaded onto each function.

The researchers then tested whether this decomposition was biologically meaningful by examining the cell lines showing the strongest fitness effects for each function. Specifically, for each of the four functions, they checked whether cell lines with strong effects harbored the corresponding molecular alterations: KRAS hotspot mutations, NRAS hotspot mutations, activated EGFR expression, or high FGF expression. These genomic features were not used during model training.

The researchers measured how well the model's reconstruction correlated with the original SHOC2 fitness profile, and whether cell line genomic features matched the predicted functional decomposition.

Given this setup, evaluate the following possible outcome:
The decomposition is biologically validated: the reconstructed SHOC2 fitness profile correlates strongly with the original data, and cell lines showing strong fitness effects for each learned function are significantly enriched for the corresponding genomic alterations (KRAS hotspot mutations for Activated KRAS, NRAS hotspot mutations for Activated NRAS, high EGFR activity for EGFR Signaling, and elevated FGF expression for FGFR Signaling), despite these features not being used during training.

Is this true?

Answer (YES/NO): YES